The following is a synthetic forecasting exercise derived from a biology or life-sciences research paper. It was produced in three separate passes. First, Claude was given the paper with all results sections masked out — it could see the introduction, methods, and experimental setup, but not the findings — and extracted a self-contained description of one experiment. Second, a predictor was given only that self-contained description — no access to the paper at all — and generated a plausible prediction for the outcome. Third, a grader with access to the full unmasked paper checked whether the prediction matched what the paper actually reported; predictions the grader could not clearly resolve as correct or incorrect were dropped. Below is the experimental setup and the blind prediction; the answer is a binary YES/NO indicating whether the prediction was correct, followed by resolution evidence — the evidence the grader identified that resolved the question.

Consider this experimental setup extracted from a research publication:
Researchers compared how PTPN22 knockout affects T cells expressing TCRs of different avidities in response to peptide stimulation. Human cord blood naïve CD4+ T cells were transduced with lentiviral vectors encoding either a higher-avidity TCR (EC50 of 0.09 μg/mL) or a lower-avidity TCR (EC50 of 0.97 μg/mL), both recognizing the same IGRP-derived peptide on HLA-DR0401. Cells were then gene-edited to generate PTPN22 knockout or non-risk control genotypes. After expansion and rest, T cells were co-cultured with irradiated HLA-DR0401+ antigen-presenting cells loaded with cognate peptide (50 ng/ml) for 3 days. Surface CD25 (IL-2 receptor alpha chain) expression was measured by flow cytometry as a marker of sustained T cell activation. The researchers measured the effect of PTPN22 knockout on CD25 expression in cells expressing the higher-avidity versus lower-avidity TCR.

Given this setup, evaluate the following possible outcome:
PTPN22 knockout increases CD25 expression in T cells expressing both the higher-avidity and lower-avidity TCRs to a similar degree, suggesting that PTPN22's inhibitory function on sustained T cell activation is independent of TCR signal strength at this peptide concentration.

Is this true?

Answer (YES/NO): NO